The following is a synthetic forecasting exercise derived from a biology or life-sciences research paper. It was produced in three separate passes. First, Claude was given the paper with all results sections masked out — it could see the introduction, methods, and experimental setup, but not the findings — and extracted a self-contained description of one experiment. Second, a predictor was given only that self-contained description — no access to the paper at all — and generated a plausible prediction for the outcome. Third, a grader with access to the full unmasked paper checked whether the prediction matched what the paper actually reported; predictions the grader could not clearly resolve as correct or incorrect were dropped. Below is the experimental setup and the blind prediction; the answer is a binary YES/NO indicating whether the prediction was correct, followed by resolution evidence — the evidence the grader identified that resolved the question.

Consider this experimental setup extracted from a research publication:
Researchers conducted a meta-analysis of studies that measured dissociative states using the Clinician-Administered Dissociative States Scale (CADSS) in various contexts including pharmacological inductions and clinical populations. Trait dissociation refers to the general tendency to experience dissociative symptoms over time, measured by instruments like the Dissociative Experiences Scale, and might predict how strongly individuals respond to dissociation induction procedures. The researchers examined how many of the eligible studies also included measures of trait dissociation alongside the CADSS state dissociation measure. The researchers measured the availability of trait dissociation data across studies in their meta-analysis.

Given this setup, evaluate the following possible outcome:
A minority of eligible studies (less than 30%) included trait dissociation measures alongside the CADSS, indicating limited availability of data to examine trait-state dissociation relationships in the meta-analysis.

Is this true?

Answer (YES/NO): YES